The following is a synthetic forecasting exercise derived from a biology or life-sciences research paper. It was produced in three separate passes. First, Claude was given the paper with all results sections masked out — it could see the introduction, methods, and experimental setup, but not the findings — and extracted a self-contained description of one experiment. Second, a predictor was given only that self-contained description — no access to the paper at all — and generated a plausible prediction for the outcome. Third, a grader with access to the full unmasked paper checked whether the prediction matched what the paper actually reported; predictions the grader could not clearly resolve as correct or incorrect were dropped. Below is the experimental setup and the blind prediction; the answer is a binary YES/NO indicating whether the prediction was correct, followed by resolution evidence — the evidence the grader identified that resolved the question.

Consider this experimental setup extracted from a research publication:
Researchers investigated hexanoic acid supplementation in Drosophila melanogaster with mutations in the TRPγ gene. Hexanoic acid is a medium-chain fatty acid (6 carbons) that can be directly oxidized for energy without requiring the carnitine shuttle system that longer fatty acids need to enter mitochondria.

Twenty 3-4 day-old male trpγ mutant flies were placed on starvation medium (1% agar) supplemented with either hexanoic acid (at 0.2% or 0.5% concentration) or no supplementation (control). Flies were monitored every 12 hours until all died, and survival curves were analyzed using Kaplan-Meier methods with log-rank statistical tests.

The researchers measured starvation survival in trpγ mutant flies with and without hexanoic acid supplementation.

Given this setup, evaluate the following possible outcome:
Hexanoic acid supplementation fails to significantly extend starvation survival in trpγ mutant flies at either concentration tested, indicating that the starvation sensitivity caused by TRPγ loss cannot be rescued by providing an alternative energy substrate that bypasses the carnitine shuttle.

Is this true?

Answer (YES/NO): NO